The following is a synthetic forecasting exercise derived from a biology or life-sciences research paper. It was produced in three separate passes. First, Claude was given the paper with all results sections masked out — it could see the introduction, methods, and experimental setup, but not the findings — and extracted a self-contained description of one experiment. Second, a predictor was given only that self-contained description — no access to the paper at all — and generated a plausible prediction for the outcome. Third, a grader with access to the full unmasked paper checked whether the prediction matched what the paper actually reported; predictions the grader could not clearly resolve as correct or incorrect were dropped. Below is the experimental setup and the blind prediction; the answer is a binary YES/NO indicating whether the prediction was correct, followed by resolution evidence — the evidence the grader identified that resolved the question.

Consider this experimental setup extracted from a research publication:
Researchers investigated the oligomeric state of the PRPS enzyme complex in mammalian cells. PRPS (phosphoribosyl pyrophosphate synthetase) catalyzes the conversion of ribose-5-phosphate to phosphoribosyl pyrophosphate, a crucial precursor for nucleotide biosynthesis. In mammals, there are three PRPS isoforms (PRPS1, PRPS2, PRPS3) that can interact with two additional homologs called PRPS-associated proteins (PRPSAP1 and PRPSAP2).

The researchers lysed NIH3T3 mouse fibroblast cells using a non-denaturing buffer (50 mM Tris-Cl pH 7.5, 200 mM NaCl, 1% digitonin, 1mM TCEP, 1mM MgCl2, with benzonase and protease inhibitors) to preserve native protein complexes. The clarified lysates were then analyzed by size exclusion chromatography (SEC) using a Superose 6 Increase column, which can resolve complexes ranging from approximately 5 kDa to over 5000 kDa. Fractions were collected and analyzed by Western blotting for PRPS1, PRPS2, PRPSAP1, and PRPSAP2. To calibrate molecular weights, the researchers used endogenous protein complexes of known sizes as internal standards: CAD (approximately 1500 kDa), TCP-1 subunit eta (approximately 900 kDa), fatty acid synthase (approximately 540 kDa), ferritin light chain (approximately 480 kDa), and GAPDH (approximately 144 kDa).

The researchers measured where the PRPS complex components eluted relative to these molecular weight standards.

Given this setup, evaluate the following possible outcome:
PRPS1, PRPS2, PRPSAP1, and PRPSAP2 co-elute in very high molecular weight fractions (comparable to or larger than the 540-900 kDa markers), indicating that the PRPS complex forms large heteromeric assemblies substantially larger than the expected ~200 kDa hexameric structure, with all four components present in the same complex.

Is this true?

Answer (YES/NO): YES